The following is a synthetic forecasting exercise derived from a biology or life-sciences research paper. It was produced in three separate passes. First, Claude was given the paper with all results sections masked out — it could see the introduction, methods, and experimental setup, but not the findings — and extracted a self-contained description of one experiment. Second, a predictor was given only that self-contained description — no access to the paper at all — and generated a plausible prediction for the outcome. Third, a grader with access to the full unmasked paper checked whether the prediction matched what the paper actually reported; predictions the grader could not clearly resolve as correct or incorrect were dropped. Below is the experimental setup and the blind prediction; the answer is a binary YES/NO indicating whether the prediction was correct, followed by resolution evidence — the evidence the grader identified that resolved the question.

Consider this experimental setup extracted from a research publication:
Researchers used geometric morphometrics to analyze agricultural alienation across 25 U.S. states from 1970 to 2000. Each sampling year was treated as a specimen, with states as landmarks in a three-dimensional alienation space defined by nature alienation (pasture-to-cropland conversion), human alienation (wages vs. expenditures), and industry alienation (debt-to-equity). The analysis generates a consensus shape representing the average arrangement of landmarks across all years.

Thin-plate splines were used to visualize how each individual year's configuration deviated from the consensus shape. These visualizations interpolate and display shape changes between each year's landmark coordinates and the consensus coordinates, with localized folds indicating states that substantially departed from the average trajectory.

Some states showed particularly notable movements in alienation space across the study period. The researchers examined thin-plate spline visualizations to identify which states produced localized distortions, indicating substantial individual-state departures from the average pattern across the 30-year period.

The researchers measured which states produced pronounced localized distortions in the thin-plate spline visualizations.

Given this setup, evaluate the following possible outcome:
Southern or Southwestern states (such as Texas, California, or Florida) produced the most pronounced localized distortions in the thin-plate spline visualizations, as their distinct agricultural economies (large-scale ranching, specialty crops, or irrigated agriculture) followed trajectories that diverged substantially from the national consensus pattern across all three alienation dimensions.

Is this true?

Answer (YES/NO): NO